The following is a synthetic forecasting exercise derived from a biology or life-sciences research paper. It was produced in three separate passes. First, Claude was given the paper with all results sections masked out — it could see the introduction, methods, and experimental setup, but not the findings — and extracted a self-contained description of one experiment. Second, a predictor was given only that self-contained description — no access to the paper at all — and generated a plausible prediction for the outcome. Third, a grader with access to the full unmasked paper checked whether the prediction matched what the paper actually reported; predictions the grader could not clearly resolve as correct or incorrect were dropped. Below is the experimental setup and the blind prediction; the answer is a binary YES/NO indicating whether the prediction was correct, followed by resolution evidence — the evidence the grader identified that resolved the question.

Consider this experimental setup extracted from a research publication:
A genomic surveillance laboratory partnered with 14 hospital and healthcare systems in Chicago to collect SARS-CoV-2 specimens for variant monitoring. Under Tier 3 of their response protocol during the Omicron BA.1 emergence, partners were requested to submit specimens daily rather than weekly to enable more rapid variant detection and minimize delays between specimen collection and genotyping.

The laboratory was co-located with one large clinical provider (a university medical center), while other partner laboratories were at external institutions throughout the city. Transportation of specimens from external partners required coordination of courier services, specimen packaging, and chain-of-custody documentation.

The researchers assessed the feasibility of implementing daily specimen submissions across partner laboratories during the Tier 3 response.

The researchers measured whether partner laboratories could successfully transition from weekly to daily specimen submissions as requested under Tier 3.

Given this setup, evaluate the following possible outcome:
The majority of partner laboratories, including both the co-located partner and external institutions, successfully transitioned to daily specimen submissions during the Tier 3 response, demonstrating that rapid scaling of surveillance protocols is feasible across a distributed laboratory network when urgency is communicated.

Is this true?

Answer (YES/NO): NO